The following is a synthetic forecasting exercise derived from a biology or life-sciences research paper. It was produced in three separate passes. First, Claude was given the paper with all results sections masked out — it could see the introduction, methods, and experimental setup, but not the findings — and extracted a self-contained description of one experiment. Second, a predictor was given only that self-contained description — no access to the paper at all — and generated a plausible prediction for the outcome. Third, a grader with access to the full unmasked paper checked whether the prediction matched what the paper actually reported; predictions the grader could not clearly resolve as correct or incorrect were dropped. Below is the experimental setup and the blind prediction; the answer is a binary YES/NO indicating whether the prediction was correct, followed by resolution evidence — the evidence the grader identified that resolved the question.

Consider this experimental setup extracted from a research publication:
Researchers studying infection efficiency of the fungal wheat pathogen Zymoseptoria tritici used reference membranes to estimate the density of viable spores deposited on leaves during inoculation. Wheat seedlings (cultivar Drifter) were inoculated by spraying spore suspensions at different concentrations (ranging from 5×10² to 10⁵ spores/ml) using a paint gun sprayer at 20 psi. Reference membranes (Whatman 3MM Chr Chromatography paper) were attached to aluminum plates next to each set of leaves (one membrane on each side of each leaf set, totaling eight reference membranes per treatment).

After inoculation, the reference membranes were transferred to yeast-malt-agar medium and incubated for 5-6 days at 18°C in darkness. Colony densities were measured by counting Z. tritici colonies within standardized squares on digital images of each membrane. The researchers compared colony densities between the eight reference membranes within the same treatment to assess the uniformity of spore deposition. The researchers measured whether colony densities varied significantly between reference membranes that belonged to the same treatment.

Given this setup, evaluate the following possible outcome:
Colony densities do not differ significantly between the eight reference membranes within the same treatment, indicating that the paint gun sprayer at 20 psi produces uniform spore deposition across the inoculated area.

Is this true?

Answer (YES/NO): YES